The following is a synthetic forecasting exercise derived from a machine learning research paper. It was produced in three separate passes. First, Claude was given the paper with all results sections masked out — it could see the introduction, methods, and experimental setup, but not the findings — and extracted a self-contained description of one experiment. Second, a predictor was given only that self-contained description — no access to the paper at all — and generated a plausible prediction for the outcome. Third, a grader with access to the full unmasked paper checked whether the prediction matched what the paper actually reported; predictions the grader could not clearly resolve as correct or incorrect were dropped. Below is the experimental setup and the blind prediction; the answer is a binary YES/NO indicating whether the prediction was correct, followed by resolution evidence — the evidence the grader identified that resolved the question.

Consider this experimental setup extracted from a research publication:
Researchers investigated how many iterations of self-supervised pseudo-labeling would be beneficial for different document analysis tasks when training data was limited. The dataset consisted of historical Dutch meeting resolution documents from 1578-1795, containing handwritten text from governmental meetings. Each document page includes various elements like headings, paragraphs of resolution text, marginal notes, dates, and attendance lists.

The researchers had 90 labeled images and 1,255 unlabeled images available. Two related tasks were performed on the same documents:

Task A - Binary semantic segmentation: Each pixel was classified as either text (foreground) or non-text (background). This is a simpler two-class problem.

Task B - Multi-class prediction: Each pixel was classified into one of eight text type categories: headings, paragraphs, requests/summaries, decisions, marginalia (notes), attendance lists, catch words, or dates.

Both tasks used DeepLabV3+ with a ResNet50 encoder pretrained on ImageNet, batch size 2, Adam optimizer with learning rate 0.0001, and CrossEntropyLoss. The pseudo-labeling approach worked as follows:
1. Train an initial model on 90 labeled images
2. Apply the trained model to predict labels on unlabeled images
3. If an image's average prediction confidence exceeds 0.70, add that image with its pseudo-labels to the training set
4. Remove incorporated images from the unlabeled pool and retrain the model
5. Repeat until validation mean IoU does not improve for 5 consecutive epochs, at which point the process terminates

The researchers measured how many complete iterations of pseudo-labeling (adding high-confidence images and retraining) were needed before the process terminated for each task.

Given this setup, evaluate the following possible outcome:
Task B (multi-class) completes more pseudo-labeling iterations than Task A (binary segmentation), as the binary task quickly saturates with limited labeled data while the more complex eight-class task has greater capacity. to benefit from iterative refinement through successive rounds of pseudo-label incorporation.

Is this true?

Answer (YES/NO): YES